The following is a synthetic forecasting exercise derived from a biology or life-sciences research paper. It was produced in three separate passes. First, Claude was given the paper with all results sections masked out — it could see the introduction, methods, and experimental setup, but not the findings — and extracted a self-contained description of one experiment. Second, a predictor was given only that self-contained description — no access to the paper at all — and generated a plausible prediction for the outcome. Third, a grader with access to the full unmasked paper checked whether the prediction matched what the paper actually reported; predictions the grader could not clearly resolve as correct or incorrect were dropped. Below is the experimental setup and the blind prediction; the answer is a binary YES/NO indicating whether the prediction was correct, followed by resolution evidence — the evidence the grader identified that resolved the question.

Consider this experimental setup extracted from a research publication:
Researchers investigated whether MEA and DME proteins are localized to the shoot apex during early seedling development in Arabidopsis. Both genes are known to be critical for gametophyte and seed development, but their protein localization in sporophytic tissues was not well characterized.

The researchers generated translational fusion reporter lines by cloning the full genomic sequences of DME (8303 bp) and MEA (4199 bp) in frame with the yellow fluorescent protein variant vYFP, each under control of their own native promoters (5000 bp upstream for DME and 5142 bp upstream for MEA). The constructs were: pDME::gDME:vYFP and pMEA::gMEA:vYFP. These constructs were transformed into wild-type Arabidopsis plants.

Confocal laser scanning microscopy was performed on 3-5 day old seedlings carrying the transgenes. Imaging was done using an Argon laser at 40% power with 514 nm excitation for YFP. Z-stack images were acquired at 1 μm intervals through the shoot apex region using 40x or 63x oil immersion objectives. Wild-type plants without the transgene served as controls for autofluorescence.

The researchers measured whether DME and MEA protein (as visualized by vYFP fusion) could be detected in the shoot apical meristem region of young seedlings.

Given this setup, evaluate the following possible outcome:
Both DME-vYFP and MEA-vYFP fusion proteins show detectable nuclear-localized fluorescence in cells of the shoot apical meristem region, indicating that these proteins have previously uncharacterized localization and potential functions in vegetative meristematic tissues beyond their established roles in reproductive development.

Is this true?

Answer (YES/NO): NO